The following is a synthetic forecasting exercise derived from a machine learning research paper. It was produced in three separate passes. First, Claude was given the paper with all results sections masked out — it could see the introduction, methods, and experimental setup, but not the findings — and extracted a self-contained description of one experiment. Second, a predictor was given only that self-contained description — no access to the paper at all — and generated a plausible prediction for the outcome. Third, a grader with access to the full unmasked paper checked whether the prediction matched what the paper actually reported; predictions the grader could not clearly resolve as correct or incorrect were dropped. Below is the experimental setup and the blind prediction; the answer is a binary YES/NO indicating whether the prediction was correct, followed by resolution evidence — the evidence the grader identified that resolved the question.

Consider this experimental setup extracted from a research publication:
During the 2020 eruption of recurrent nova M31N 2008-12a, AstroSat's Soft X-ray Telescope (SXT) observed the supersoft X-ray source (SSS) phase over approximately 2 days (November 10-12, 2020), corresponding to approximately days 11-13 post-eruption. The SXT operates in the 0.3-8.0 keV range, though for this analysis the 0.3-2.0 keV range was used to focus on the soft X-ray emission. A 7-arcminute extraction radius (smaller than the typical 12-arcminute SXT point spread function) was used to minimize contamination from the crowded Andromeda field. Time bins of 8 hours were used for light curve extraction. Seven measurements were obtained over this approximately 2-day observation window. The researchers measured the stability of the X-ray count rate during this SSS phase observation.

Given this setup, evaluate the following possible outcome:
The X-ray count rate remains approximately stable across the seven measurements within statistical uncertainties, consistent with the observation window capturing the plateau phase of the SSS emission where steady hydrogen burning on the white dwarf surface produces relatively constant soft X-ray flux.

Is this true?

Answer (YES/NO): NO